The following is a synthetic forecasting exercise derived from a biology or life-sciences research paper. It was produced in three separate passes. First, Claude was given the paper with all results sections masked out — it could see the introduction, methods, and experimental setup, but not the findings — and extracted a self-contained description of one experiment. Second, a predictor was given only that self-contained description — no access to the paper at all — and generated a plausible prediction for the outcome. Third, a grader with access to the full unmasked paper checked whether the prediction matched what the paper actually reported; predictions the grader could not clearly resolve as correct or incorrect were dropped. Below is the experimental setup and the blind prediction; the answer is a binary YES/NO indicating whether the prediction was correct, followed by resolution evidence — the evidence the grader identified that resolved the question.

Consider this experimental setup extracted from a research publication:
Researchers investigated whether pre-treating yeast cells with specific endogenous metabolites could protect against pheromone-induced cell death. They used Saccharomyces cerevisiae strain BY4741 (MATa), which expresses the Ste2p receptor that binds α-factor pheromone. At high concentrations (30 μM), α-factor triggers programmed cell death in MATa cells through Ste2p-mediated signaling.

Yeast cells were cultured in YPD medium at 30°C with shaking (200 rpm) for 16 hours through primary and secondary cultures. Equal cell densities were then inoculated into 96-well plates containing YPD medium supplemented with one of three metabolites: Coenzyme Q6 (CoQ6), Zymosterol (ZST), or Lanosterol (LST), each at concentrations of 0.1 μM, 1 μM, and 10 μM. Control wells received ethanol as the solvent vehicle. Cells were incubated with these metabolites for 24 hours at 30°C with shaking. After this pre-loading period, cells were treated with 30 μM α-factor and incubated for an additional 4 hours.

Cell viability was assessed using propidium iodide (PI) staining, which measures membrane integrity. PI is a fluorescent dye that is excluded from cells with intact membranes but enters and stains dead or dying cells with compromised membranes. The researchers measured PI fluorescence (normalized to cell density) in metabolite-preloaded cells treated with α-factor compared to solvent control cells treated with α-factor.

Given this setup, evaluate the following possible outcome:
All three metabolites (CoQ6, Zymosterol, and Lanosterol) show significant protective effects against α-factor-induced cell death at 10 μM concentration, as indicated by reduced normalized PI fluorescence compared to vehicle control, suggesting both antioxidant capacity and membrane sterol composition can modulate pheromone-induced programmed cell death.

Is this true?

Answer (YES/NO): NO